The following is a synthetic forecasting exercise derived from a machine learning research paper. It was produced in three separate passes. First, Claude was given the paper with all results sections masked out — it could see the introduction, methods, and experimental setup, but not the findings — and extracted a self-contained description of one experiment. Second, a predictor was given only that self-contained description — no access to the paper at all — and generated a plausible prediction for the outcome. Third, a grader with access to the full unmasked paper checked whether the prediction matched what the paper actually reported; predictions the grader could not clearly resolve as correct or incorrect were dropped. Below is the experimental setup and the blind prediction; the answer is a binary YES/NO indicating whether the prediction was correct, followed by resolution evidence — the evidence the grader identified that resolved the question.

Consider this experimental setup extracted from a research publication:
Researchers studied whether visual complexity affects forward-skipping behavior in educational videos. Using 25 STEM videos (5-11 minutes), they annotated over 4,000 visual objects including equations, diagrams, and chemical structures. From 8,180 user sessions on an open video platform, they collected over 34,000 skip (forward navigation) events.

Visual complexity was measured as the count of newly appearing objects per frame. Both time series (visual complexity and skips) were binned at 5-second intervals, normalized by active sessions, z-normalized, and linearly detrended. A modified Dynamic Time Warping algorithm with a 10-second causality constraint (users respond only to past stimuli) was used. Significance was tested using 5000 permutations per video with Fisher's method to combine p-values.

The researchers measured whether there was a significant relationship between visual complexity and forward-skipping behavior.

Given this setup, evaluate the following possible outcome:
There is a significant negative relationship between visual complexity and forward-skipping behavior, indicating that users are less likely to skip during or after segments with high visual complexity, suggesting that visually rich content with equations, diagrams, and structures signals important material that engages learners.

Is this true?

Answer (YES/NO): NO